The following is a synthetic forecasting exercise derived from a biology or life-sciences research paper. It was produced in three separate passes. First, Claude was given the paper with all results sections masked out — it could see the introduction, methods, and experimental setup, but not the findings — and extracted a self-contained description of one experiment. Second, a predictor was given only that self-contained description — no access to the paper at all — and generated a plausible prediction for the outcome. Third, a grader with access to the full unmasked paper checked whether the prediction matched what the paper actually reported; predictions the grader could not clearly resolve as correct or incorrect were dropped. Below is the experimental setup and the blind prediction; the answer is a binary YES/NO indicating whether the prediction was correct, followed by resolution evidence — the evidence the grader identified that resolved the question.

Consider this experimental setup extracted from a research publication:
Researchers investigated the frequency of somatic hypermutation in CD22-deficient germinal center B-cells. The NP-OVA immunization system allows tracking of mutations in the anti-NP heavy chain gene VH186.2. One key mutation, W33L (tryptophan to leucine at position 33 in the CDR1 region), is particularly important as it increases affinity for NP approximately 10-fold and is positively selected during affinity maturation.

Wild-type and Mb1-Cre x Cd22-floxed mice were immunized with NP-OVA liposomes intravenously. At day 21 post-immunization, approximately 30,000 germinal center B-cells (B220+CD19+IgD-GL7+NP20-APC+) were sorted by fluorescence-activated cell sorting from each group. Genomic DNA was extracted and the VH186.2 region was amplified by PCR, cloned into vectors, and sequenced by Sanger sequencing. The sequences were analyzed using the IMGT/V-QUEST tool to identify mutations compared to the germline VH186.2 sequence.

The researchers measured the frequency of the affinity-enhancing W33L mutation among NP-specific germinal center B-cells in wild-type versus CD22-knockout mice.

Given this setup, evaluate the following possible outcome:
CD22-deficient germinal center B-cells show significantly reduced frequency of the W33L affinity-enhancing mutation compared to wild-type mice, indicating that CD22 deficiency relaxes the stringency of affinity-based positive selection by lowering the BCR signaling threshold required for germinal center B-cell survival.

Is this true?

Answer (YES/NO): NO